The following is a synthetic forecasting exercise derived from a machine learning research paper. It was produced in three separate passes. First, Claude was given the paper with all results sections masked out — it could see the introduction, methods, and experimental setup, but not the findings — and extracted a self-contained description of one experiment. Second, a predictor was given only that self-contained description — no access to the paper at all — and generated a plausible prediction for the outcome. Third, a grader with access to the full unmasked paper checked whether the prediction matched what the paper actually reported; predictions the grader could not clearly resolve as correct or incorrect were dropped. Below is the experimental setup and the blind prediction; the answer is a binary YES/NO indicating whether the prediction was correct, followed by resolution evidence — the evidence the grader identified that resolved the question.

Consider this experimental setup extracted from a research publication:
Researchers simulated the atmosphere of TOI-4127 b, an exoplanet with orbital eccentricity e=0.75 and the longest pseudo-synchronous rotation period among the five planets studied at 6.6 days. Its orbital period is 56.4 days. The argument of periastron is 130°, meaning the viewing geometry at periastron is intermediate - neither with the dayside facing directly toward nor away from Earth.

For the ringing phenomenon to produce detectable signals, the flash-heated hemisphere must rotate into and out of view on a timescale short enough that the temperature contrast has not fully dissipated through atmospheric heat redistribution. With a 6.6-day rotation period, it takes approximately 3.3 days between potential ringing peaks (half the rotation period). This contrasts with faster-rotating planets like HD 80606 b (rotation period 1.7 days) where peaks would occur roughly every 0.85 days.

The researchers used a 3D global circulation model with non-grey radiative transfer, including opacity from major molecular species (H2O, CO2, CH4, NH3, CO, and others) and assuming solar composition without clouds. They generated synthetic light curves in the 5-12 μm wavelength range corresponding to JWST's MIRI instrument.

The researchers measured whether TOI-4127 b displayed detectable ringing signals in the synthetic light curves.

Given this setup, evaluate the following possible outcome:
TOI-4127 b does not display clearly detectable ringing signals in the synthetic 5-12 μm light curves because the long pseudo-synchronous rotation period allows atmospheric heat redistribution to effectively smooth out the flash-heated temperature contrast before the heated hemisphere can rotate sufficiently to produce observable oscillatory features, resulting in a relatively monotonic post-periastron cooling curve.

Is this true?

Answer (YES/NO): NO